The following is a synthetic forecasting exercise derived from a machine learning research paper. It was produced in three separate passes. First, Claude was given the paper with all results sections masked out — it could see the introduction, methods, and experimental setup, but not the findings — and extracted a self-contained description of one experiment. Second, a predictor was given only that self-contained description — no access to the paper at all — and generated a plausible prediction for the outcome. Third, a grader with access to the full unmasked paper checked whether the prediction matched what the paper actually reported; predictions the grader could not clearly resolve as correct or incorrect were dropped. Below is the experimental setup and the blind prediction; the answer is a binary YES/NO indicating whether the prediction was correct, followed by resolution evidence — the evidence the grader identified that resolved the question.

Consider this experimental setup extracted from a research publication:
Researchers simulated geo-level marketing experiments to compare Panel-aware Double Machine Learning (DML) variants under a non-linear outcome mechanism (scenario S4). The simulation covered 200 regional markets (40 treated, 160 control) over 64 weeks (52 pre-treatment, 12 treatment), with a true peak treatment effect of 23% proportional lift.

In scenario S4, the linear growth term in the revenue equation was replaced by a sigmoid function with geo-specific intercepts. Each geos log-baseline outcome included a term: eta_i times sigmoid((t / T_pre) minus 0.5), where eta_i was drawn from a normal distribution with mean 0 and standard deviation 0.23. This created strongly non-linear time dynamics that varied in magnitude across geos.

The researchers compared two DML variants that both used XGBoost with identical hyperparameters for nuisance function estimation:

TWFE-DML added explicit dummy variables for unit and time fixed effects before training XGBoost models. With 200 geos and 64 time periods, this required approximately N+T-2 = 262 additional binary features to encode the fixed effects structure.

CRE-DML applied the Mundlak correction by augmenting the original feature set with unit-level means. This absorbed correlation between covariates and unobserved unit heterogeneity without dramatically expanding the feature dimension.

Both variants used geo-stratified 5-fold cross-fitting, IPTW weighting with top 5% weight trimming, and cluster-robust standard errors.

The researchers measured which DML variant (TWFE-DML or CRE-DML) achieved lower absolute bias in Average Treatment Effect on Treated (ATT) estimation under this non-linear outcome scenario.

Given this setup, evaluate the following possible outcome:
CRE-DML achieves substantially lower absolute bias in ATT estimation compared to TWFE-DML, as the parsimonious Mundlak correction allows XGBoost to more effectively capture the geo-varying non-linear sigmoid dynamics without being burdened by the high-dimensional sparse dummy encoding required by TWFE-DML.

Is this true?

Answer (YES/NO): NO